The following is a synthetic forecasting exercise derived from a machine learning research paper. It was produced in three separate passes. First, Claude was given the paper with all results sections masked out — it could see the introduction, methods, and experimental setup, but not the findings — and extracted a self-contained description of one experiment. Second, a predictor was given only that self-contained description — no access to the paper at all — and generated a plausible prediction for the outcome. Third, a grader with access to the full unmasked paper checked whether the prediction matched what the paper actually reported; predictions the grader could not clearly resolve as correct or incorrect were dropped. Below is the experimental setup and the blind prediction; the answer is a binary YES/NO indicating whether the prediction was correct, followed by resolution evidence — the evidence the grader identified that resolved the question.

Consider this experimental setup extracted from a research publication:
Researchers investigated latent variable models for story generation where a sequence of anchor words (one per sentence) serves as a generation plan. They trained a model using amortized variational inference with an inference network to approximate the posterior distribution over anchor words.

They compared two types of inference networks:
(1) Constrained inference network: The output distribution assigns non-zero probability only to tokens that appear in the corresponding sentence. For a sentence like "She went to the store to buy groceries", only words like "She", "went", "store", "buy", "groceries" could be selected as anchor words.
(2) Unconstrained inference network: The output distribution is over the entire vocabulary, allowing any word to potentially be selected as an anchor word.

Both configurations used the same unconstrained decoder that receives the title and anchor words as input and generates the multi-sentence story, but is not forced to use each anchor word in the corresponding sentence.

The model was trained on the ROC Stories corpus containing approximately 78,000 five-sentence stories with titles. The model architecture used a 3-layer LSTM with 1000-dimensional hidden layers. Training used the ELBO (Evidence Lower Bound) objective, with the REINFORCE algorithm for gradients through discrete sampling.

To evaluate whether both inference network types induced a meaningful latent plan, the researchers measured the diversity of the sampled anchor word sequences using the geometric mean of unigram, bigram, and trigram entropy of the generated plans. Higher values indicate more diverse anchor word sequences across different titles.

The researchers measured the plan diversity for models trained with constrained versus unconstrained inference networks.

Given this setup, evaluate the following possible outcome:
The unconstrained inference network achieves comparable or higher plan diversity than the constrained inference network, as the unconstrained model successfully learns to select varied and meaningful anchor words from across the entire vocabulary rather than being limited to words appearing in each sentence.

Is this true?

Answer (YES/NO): NO